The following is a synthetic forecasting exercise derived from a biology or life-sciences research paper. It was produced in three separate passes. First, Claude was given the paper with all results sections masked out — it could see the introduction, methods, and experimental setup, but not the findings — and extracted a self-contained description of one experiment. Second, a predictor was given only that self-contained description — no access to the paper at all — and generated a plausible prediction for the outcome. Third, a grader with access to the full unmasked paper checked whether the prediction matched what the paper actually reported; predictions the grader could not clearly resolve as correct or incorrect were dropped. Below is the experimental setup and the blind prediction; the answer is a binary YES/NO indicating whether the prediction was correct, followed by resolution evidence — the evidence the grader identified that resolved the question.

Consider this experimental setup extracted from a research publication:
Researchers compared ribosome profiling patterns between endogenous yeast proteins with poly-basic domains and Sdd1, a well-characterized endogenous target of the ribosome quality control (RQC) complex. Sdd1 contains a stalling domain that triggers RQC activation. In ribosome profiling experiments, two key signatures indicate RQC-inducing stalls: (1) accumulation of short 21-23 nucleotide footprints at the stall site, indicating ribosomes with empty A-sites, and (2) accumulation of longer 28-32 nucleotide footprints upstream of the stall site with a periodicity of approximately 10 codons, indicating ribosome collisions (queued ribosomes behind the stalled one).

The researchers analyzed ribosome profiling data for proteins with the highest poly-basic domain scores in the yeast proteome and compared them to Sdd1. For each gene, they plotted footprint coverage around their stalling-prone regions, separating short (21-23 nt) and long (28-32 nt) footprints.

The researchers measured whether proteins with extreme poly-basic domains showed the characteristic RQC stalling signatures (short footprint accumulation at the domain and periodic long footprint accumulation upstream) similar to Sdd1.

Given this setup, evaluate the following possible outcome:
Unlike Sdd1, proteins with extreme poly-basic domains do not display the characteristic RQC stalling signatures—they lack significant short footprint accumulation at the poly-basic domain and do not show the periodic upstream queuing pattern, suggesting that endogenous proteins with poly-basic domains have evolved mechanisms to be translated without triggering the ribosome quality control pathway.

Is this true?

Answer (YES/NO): YES